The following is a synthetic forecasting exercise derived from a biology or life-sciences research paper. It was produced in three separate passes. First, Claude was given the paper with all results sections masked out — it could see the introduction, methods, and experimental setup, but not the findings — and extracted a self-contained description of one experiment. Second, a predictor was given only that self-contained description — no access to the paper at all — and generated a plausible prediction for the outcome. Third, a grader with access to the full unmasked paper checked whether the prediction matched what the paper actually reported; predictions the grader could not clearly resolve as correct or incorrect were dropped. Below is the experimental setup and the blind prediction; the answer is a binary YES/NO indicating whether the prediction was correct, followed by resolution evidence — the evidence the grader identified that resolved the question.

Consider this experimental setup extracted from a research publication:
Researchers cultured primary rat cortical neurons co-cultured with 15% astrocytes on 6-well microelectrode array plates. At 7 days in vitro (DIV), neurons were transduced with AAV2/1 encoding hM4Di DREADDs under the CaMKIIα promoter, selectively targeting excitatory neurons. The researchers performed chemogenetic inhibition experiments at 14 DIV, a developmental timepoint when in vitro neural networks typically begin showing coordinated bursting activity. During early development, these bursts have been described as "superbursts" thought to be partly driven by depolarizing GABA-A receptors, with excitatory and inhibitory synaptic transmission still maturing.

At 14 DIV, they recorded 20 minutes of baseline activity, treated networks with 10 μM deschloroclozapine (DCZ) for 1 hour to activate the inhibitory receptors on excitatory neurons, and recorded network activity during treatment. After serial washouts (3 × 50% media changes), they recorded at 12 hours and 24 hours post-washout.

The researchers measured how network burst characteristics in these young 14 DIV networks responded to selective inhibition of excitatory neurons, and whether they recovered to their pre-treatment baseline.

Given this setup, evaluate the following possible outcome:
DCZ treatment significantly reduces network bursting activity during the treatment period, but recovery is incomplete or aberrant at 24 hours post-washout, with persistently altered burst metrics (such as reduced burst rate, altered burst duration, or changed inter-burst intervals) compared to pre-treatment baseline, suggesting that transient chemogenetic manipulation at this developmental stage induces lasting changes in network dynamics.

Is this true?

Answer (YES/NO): YES